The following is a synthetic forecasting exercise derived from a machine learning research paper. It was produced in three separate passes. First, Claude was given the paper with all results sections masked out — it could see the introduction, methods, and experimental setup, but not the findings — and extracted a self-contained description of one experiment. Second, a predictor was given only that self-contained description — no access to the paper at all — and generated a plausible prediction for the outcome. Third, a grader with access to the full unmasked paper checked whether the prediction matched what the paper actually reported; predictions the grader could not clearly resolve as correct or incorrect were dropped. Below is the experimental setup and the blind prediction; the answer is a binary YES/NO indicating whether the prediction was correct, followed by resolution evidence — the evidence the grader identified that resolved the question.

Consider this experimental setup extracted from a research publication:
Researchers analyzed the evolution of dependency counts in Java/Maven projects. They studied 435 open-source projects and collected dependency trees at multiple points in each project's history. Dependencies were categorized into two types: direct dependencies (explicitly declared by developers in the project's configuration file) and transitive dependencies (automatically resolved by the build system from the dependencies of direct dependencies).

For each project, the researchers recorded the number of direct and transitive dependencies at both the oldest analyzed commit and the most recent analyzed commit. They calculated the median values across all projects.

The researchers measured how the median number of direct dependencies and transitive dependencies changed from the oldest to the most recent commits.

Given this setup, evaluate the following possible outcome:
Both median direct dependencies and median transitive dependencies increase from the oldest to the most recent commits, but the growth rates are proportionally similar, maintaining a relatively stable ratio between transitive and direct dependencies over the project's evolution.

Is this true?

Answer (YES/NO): NO